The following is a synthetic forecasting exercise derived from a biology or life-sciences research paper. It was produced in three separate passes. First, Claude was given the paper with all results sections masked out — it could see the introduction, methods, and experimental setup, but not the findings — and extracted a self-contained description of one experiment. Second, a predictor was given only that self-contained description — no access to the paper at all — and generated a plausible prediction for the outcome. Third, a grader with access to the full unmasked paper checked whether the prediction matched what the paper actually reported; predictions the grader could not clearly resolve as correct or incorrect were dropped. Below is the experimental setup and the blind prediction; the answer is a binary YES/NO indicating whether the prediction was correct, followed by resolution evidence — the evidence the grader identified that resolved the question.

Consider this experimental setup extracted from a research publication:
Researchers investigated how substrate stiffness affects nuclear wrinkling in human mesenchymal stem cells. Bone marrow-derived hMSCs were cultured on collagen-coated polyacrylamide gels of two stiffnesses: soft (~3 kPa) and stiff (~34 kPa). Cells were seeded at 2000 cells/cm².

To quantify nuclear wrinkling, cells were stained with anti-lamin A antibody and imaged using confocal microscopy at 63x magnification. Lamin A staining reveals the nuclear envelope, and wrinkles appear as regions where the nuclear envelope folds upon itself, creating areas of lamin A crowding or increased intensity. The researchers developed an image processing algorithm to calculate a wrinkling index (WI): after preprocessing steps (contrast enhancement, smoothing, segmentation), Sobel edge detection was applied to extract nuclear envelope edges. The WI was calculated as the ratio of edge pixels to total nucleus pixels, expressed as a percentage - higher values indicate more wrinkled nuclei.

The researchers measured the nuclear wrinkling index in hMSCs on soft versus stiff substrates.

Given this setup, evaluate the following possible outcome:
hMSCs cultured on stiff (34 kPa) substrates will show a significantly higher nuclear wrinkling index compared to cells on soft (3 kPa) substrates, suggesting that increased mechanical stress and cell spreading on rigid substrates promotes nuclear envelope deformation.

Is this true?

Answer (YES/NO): NO